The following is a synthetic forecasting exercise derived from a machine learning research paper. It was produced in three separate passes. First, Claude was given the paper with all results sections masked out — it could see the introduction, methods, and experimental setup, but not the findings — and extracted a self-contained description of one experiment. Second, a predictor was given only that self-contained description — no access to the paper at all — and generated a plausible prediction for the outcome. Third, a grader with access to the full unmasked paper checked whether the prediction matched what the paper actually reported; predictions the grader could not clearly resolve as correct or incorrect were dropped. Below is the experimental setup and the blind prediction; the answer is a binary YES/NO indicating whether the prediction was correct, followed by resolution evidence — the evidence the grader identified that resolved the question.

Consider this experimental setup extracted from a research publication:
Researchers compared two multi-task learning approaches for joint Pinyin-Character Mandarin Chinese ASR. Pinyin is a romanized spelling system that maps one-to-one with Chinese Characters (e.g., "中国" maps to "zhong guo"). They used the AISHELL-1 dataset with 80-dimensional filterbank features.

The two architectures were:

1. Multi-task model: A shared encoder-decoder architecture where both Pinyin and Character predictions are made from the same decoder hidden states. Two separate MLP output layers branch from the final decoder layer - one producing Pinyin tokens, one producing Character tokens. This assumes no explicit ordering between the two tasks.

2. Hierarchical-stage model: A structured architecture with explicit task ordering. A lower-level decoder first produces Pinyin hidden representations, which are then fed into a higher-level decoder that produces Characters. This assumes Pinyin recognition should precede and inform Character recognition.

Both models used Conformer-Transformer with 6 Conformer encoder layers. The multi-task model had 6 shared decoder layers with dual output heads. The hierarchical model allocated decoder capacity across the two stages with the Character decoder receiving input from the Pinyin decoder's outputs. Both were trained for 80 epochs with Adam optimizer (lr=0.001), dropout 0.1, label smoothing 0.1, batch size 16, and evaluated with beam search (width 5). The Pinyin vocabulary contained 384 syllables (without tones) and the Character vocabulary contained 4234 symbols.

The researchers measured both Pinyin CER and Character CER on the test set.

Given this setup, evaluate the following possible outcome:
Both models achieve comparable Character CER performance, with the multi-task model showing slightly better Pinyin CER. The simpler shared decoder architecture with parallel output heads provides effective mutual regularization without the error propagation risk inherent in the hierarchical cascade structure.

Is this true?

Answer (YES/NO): NO